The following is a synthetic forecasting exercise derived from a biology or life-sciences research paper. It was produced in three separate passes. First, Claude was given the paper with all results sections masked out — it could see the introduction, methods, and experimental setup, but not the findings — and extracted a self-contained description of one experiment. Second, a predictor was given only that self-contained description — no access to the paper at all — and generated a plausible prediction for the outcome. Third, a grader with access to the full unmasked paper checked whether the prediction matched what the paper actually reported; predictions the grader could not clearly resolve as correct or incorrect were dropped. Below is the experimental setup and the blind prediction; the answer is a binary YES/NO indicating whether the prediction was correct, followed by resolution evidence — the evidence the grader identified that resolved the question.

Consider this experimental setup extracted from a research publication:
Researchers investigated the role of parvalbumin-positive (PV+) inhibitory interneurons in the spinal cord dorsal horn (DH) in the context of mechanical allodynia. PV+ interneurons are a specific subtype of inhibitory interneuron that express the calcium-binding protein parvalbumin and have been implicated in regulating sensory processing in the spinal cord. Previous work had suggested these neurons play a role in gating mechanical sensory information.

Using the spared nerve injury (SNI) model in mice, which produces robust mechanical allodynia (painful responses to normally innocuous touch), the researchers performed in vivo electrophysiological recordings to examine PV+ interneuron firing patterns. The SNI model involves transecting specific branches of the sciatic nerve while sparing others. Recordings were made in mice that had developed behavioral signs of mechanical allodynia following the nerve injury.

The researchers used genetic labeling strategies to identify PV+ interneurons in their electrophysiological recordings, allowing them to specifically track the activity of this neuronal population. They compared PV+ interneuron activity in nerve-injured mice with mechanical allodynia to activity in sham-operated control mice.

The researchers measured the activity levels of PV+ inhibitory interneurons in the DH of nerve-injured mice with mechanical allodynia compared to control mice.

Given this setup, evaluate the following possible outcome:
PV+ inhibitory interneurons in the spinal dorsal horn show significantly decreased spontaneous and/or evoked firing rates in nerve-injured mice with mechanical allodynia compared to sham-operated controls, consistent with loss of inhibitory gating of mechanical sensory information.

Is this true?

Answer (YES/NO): YES